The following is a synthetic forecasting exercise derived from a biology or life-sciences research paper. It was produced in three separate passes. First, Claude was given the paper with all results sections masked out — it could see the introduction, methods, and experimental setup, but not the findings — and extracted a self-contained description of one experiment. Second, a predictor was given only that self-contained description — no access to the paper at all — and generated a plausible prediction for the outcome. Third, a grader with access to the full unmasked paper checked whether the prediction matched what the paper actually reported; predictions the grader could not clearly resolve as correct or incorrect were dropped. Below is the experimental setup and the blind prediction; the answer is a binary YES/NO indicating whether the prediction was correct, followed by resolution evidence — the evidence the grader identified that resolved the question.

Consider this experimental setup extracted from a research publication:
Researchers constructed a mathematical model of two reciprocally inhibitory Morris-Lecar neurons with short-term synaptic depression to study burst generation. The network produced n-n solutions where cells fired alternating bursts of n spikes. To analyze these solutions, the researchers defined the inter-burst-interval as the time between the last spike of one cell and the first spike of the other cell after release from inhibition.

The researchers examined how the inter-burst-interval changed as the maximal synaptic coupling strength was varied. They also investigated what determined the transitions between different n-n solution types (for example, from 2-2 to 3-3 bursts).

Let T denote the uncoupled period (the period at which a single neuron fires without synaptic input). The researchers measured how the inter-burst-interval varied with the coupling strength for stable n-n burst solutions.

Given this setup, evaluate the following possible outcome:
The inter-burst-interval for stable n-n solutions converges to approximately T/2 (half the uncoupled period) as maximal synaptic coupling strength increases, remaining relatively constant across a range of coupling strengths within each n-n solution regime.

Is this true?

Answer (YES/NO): NO